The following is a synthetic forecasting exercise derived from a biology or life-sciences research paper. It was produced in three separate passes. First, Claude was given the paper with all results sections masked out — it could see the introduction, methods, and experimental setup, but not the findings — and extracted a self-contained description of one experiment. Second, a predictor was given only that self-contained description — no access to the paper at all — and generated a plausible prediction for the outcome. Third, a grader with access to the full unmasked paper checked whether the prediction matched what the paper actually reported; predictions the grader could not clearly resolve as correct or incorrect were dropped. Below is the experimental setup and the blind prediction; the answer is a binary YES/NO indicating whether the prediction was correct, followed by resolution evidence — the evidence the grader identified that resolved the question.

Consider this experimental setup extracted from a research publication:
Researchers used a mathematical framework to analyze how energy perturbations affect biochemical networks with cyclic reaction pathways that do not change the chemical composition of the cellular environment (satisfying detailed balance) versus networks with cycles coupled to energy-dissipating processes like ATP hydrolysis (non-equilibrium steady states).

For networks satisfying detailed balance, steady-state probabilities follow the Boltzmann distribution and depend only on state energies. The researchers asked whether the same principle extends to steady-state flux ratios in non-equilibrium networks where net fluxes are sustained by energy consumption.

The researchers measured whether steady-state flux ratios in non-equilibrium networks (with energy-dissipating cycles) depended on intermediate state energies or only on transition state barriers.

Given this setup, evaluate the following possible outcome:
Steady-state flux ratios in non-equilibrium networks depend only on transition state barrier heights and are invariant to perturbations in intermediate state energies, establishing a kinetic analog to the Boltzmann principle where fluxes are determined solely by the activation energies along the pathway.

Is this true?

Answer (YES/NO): YES